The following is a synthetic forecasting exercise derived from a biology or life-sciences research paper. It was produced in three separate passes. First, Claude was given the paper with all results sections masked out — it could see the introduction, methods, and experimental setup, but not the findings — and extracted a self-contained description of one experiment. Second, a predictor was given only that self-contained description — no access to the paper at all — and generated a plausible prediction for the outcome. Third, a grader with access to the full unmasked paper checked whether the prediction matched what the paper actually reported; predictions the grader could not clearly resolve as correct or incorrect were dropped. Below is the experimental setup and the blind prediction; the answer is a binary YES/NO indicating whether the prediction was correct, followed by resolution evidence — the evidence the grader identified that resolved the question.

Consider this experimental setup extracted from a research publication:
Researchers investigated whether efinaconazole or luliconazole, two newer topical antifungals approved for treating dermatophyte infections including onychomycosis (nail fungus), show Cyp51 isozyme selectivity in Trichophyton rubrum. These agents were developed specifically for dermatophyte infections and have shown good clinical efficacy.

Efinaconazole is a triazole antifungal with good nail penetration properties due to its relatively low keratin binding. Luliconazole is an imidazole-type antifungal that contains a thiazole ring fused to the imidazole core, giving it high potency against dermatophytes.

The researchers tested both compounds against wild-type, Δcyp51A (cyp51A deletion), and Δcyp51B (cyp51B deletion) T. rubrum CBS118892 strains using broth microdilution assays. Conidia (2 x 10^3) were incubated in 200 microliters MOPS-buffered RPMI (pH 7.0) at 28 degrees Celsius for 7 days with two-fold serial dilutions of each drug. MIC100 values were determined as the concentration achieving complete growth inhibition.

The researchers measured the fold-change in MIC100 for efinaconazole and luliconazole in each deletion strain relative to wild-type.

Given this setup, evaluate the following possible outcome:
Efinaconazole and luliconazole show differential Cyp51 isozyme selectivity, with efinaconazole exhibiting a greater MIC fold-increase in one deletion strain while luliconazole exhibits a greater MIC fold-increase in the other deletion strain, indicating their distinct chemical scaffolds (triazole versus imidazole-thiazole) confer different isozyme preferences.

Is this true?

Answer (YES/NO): YES